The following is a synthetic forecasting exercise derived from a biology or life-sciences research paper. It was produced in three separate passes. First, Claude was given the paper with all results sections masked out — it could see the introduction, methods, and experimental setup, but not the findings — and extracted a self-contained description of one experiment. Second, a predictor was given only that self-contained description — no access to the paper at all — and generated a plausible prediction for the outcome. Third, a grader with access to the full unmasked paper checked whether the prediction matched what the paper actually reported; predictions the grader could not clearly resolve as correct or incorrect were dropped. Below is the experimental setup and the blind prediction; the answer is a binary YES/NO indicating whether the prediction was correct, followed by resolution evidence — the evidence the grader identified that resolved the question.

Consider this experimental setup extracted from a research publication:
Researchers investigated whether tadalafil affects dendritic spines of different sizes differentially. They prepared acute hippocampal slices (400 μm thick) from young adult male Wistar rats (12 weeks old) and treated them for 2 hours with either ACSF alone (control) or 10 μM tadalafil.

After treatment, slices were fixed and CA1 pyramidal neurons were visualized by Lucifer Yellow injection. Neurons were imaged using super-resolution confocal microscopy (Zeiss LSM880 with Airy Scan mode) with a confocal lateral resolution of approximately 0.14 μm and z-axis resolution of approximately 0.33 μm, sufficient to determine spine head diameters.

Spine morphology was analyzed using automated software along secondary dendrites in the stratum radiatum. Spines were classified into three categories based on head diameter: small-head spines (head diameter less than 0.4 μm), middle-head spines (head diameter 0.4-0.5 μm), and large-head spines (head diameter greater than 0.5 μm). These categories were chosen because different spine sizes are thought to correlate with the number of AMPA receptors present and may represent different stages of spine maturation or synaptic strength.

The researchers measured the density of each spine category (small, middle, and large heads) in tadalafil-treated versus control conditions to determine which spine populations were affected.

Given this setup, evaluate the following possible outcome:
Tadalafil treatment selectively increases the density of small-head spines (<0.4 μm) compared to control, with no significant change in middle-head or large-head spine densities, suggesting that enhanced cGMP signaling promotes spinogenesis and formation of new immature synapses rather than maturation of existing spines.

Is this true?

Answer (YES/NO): NO